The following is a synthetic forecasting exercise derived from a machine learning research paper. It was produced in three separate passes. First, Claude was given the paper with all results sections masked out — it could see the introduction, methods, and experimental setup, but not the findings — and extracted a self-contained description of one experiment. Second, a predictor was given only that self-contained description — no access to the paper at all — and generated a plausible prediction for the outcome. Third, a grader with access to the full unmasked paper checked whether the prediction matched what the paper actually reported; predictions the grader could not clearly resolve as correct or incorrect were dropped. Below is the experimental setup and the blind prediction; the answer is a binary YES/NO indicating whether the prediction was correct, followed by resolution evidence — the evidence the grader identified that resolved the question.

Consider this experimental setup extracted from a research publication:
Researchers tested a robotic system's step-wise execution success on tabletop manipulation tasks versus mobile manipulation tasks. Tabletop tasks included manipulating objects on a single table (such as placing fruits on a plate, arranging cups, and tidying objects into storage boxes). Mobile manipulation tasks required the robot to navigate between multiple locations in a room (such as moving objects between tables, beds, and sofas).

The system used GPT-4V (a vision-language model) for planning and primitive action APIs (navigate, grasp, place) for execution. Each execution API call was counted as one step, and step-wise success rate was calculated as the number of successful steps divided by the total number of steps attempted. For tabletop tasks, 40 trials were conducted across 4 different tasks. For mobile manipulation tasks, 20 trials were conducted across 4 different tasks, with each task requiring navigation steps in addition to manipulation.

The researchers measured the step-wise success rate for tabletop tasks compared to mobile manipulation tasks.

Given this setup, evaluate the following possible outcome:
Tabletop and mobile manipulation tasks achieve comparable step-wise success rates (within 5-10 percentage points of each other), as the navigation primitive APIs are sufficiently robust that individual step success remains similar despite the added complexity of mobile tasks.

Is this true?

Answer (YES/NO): YES